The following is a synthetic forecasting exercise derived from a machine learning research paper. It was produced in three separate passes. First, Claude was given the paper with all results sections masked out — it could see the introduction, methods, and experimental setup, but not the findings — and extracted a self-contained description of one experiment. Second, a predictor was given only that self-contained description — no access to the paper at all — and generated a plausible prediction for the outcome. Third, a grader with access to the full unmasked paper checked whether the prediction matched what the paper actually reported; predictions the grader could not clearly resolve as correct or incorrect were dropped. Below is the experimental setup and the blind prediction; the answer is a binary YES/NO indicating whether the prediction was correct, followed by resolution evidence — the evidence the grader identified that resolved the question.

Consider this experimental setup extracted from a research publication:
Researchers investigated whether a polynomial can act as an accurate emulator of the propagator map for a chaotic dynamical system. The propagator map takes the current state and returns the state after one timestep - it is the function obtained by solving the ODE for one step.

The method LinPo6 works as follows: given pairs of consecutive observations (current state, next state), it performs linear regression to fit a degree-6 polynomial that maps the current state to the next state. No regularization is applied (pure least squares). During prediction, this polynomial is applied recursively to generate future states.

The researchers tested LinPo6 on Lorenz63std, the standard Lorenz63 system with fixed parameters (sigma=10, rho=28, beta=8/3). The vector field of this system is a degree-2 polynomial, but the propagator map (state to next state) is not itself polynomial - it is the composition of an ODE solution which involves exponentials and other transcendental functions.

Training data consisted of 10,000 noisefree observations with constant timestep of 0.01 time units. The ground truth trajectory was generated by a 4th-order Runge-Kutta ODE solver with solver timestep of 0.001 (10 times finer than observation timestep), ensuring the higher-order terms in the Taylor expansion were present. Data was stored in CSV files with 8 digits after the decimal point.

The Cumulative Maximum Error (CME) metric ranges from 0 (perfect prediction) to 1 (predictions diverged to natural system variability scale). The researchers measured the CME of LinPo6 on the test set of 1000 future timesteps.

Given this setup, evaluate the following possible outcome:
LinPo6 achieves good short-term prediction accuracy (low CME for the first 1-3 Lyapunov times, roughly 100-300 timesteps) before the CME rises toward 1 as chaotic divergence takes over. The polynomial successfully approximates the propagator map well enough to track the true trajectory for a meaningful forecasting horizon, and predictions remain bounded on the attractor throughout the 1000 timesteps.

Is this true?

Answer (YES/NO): NO